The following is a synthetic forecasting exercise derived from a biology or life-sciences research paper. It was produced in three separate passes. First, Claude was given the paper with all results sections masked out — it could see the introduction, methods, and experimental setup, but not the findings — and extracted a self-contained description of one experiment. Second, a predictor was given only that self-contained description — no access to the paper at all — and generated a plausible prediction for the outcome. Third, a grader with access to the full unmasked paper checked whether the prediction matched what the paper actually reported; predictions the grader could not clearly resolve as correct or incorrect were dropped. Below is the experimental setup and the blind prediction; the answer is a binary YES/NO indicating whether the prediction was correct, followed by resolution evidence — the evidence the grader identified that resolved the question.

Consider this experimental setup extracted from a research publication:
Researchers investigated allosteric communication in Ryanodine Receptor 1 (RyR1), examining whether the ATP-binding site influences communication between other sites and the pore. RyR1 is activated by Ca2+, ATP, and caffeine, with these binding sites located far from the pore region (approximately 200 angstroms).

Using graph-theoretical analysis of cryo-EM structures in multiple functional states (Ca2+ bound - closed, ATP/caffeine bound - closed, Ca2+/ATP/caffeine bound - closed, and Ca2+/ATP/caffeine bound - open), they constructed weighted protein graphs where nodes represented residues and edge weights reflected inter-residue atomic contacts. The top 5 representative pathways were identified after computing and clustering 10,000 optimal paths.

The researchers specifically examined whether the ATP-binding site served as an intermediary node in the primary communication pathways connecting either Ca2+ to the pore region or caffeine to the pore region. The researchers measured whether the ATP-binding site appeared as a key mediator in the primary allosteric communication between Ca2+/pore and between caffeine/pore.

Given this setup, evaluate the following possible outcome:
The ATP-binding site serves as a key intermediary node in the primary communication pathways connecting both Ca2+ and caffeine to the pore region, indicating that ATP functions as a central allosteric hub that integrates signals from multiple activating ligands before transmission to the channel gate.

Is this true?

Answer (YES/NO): NO